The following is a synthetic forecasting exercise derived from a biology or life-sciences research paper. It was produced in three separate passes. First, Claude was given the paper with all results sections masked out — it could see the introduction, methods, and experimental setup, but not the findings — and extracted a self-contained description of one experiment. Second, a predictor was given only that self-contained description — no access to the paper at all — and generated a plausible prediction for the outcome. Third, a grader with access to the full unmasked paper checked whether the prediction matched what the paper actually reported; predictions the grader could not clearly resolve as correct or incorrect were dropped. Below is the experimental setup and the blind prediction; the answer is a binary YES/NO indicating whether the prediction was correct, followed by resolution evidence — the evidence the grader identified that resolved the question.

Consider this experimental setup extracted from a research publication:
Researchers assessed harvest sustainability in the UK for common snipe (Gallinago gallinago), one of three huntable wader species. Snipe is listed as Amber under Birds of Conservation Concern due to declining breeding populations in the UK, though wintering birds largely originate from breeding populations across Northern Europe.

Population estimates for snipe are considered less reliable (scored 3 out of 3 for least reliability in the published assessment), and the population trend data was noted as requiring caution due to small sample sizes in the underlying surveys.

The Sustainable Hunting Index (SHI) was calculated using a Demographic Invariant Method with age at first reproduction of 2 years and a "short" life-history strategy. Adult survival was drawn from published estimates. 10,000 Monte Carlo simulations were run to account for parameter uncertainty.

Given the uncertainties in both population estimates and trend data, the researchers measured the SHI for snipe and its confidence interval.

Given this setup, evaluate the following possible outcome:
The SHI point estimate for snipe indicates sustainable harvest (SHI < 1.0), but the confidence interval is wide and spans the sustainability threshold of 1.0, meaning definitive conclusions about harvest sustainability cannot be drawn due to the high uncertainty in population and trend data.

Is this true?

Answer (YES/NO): NO